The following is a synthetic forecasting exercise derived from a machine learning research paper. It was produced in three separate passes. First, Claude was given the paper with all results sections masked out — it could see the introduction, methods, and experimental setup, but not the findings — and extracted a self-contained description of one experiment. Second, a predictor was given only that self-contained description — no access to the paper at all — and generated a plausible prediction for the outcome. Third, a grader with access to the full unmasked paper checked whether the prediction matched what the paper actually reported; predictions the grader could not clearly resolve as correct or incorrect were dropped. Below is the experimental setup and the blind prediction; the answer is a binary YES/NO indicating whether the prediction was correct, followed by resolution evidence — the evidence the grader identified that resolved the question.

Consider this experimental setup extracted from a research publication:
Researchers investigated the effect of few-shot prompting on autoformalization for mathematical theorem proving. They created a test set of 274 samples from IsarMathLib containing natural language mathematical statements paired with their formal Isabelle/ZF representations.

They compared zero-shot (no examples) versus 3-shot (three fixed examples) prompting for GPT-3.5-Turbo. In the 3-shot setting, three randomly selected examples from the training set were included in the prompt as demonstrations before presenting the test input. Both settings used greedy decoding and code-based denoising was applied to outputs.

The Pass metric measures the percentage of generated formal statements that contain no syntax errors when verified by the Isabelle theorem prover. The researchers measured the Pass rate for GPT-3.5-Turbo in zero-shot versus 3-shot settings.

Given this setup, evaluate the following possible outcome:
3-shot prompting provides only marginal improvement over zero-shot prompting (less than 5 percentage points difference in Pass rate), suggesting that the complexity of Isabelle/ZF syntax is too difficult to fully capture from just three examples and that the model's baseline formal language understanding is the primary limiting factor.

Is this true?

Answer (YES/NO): NO